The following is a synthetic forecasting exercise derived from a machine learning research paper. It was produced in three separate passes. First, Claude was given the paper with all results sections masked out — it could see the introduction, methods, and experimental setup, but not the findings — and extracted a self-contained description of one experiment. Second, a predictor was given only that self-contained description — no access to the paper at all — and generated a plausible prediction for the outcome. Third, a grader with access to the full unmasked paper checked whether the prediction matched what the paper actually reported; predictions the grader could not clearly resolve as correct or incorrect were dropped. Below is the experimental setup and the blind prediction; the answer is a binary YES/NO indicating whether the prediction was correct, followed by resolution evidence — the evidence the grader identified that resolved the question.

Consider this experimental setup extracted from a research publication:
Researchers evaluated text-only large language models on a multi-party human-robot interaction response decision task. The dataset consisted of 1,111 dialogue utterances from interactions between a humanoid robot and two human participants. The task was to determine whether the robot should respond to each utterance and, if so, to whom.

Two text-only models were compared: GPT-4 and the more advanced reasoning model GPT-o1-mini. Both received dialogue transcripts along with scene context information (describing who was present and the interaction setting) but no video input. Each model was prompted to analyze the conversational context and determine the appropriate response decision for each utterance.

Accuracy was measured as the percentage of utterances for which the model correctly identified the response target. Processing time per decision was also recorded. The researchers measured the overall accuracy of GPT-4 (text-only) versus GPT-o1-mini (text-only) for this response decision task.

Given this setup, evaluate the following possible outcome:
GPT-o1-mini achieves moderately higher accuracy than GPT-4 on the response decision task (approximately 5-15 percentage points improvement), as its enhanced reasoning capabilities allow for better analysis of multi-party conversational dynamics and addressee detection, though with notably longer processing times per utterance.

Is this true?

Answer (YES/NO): NO